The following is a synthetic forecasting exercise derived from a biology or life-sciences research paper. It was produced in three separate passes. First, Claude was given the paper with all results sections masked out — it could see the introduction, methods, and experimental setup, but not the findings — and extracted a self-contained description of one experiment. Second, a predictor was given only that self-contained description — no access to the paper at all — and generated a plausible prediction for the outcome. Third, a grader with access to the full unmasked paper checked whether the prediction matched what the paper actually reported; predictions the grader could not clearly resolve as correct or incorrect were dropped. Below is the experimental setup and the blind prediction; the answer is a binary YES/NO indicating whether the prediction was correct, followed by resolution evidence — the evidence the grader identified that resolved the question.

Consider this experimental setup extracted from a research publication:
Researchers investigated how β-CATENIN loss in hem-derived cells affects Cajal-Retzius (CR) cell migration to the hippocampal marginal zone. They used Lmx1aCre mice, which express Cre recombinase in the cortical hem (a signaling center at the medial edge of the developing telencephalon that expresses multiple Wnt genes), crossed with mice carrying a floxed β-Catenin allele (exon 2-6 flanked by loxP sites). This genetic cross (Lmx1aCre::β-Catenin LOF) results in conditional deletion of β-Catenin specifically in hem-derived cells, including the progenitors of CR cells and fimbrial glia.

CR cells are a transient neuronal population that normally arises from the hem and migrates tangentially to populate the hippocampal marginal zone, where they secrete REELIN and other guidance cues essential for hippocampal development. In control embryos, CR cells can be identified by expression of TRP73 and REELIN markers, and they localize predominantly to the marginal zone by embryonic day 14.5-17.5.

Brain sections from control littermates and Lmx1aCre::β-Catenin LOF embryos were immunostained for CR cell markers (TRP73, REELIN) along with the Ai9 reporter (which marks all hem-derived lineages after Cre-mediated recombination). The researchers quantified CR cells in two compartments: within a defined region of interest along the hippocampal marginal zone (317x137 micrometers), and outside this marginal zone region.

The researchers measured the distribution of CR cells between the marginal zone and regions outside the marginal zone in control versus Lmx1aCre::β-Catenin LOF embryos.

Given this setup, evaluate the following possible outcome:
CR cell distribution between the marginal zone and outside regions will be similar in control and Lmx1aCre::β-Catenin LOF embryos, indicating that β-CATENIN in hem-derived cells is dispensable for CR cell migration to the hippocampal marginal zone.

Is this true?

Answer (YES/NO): NO